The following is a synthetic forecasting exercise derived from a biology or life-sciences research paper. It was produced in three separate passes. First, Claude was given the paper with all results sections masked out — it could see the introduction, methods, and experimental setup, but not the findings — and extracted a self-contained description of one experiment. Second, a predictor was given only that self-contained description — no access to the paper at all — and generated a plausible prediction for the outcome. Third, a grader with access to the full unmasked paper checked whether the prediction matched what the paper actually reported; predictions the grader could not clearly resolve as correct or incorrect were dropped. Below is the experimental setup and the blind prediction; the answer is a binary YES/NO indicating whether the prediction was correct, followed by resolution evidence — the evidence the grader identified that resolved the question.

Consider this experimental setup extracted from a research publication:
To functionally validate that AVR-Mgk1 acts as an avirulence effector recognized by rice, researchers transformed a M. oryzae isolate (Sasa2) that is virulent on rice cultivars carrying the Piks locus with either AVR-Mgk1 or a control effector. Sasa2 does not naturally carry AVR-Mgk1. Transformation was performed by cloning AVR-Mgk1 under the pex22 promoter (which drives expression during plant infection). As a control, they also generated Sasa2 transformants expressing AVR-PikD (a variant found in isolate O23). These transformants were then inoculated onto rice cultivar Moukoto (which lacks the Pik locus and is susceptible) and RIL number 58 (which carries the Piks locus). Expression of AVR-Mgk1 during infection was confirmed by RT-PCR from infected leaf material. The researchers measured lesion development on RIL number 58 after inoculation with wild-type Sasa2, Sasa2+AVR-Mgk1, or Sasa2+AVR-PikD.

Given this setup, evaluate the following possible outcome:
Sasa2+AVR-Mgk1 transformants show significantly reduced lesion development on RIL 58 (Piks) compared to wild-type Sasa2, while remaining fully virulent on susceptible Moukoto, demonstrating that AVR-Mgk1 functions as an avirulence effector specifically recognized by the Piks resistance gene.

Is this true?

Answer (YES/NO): YES